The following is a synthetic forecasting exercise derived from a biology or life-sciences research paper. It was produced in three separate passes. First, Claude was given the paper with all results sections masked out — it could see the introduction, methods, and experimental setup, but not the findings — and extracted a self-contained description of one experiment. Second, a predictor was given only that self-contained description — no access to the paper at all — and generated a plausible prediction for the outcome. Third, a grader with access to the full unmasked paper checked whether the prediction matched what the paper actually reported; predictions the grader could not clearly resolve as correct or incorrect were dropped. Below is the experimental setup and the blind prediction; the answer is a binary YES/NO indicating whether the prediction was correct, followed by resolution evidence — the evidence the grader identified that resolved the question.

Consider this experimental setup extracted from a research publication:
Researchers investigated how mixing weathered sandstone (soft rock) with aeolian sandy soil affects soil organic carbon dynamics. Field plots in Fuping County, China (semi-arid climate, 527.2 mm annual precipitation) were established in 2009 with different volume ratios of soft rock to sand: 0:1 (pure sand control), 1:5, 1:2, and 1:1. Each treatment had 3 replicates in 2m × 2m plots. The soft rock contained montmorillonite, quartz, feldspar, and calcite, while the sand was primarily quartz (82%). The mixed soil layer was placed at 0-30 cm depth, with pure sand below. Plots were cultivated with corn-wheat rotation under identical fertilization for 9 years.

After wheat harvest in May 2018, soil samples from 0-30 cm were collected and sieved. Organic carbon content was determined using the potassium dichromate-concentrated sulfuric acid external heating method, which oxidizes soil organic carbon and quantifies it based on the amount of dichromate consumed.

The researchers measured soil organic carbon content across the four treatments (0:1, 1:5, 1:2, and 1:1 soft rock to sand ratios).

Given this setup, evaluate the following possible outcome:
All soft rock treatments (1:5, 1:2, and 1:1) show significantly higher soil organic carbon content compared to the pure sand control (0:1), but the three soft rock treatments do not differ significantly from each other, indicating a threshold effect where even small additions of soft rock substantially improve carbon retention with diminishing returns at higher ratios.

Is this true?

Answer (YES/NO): YES